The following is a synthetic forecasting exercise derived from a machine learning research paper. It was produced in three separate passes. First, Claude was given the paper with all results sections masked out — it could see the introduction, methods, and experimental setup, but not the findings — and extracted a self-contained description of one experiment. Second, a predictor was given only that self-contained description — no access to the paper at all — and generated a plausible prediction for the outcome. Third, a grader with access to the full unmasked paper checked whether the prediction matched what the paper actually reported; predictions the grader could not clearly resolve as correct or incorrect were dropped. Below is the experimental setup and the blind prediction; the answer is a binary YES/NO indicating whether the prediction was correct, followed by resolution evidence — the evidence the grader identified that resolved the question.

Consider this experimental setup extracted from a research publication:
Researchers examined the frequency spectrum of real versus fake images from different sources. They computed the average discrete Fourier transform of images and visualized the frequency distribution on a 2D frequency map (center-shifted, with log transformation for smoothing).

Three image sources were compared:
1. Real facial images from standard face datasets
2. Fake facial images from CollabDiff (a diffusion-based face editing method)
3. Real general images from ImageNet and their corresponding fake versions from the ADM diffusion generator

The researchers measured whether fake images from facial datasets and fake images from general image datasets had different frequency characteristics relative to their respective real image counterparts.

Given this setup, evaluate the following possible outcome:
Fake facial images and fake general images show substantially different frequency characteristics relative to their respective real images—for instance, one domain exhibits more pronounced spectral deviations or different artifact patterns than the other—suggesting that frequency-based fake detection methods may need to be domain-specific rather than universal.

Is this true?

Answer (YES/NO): YES